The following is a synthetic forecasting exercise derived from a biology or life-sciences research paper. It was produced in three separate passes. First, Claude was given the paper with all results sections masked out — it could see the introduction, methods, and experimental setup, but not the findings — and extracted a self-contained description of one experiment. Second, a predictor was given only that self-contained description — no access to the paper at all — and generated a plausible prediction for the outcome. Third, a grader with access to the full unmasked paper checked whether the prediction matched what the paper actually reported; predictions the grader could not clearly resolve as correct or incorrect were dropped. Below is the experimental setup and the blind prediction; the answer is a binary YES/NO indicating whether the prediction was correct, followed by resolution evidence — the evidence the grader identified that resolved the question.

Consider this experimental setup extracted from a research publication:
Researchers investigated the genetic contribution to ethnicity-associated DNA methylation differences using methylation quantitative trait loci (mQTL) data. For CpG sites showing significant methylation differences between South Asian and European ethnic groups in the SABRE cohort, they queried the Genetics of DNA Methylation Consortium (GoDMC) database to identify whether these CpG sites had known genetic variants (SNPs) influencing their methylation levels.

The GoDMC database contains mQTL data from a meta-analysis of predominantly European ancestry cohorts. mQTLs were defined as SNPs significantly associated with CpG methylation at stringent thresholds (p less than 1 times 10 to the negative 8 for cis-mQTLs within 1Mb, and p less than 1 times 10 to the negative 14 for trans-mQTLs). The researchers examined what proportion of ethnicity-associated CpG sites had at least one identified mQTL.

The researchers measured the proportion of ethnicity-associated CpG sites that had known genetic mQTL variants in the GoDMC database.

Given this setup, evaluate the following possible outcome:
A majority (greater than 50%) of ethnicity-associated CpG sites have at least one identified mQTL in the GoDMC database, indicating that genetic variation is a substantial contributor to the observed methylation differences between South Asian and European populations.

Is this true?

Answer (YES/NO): NO